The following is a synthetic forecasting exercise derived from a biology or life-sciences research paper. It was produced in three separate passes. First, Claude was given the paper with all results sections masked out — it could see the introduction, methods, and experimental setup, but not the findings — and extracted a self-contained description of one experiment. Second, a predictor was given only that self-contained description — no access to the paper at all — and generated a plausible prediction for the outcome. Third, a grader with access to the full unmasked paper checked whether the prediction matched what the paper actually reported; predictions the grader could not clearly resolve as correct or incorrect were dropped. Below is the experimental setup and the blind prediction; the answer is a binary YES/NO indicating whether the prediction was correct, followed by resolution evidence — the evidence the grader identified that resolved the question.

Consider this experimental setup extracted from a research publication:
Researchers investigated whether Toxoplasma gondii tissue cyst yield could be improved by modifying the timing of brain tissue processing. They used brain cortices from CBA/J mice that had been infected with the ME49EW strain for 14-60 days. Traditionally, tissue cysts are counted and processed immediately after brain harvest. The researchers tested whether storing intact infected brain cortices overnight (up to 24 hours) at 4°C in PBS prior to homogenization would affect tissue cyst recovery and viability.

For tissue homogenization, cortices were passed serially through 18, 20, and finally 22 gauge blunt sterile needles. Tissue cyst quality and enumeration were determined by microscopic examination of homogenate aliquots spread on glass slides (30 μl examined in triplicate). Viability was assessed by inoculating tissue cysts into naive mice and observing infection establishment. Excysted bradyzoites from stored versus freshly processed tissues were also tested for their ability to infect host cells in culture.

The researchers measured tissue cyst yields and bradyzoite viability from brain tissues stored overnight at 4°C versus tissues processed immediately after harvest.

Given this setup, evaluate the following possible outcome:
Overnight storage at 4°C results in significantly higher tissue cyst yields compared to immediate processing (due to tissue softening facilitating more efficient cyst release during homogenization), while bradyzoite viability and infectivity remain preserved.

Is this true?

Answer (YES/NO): YES